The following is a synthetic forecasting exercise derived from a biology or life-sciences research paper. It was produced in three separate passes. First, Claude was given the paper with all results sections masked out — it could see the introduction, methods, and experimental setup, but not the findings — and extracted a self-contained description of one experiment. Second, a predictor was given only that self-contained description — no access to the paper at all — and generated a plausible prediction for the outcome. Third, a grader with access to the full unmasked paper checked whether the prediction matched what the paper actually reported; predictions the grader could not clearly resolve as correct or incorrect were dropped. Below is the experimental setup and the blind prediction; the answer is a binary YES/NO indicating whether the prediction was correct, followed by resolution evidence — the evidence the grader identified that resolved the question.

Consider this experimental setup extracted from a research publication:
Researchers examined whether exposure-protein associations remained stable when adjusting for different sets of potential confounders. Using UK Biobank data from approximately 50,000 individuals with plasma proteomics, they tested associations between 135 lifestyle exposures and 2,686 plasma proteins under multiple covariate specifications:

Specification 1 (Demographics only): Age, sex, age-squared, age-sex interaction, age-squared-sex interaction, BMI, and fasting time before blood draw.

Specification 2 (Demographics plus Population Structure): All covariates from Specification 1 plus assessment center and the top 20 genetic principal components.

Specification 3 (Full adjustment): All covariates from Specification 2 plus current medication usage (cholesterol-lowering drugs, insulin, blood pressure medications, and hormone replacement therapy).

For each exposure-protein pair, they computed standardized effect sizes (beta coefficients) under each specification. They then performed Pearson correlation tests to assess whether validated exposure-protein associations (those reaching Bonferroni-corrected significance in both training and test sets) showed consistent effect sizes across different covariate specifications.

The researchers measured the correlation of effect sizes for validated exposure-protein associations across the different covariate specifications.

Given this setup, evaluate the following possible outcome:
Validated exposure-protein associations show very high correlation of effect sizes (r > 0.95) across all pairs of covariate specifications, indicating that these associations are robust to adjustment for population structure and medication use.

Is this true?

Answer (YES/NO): NO